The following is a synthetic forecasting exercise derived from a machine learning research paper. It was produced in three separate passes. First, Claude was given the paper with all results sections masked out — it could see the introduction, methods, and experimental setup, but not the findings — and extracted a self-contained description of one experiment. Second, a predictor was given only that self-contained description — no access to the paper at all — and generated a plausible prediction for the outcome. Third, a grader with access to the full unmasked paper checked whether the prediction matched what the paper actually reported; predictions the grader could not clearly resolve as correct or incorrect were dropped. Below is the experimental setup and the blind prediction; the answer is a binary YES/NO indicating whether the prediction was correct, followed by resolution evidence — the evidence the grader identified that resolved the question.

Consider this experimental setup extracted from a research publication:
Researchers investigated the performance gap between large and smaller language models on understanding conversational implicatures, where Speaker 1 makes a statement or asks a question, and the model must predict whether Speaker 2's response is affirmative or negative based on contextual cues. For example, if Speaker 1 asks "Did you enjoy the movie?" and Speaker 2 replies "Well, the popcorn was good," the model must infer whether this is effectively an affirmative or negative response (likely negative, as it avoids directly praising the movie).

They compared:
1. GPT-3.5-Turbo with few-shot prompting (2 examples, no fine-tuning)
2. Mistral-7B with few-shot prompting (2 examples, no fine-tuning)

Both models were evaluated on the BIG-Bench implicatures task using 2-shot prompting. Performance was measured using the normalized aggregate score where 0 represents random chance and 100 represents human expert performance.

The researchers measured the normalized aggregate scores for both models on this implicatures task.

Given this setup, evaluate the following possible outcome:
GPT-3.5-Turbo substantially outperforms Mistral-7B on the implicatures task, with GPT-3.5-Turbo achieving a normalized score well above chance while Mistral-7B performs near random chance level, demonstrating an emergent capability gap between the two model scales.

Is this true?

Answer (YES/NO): NO